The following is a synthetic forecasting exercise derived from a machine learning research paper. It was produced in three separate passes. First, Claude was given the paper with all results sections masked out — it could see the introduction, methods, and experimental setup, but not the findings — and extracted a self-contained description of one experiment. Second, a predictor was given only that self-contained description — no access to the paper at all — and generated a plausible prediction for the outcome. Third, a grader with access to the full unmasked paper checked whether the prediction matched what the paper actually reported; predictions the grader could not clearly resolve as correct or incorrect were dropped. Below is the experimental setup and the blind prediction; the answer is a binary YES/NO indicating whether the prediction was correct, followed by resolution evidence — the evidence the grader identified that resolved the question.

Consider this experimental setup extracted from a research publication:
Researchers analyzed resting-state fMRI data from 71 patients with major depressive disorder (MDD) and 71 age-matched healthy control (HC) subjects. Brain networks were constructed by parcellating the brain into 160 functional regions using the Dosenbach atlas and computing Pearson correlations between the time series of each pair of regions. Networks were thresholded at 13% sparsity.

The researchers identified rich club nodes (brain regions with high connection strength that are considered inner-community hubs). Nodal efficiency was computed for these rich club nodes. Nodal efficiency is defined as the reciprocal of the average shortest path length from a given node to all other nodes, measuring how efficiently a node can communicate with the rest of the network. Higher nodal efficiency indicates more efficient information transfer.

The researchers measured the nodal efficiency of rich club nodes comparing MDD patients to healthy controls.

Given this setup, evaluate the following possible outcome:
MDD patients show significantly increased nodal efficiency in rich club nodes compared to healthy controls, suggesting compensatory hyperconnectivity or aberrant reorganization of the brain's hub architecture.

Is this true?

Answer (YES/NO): NO